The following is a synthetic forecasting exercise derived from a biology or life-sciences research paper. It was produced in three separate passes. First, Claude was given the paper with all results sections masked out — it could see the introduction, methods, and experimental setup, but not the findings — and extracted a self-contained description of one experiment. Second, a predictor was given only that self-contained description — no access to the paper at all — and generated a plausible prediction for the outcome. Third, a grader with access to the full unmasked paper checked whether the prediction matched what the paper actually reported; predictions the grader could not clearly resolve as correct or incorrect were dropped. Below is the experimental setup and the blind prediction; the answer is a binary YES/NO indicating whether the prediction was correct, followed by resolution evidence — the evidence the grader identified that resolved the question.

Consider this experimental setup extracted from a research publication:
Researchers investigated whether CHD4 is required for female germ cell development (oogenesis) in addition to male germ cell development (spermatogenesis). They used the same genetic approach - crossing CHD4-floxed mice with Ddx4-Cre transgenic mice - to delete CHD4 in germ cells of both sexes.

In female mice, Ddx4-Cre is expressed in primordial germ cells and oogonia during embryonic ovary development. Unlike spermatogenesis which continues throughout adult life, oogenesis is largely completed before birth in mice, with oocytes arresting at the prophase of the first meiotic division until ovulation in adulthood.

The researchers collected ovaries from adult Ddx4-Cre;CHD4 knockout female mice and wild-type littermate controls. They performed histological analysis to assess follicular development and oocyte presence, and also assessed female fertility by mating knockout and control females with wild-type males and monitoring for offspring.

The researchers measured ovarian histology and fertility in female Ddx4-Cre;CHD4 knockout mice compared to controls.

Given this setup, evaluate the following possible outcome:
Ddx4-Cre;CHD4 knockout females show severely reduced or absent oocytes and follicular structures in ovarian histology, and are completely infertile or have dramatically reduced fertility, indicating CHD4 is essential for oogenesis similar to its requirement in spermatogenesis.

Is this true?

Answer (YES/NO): YES